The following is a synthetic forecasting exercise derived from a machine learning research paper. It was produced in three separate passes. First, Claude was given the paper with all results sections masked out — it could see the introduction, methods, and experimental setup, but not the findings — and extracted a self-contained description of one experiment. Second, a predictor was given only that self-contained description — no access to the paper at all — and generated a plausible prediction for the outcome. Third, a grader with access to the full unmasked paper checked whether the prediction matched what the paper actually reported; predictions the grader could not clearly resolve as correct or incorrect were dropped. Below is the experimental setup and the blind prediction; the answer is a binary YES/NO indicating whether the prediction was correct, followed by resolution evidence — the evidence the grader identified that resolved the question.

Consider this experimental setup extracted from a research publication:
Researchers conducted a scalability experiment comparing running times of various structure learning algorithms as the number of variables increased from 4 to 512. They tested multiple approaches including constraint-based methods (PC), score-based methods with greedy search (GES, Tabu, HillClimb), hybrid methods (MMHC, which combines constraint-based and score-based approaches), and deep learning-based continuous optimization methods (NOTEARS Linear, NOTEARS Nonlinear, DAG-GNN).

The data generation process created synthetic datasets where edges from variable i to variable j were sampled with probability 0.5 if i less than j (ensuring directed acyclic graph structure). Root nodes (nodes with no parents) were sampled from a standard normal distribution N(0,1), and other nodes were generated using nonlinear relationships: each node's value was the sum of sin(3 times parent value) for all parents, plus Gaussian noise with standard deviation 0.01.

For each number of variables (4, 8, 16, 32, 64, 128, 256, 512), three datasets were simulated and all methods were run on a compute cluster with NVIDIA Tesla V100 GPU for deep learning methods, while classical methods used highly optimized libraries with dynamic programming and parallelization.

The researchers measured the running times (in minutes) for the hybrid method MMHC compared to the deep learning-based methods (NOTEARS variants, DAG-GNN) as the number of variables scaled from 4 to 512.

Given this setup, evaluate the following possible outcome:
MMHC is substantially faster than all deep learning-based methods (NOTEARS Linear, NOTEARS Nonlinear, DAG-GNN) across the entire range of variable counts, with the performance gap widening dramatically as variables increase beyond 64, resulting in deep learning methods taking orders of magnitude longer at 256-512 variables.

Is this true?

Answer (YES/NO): NO